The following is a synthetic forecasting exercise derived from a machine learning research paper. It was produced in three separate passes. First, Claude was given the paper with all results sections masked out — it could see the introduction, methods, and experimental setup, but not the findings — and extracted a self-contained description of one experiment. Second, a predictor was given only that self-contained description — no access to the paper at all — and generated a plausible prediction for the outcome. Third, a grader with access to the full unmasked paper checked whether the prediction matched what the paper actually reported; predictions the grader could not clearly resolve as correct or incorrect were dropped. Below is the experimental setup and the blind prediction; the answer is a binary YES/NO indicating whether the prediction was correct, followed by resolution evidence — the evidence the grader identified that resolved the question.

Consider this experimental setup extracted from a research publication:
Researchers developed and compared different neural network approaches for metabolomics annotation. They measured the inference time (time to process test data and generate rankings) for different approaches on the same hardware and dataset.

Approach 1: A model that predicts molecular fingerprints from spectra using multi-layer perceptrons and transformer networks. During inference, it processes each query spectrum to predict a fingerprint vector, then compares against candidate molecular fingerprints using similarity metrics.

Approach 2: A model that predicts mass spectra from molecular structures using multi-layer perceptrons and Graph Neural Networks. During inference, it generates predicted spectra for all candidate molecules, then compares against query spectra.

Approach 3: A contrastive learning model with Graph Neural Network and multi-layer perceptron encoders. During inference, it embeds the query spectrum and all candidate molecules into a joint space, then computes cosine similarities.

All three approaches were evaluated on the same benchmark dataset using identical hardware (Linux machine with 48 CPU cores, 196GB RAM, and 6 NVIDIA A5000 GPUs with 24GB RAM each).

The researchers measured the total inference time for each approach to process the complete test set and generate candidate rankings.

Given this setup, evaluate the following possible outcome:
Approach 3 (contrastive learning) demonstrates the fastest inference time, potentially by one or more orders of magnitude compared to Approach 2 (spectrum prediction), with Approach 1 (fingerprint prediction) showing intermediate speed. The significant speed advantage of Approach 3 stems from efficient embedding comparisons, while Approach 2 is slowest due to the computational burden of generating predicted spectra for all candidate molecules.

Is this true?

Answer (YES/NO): NO